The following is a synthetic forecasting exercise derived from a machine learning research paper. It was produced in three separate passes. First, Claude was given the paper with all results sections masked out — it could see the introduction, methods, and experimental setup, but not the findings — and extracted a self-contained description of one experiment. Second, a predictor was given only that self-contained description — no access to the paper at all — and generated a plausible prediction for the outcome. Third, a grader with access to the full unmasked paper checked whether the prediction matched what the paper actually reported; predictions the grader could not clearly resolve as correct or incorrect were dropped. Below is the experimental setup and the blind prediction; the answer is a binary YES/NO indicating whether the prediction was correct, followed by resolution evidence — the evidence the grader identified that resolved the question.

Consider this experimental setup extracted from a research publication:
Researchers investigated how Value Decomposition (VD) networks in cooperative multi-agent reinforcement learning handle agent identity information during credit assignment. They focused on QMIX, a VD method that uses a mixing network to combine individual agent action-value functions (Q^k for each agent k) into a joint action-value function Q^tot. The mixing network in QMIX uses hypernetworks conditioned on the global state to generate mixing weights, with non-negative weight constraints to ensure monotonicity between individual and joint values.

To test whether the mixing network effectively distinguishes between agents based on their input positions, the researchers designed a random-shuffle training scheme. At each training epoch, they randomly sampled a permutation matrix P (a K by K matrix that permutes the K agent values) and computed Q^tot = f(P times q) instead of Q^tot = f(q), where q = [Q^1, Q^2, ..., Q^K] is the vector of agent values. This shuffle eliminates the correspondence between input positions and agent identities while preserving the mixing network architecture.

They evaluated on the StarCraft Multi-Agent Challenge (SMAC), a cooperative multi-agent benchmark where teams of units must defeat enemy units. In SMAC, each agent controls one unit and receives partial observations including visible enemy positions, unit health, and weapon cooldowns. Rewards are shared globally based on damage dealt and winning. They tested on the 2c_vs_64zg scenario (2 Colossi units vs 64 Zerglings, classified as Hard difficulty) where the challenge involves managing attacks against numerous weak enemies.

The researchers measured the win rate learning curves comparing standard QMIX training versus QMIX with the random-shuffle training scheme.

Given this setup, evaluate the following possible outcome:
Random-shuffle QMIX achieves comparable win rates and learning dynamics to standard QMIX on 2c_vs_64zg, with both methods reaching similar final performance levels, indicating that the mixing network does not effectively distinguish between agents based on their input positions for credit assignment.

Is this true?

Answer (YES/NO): YES